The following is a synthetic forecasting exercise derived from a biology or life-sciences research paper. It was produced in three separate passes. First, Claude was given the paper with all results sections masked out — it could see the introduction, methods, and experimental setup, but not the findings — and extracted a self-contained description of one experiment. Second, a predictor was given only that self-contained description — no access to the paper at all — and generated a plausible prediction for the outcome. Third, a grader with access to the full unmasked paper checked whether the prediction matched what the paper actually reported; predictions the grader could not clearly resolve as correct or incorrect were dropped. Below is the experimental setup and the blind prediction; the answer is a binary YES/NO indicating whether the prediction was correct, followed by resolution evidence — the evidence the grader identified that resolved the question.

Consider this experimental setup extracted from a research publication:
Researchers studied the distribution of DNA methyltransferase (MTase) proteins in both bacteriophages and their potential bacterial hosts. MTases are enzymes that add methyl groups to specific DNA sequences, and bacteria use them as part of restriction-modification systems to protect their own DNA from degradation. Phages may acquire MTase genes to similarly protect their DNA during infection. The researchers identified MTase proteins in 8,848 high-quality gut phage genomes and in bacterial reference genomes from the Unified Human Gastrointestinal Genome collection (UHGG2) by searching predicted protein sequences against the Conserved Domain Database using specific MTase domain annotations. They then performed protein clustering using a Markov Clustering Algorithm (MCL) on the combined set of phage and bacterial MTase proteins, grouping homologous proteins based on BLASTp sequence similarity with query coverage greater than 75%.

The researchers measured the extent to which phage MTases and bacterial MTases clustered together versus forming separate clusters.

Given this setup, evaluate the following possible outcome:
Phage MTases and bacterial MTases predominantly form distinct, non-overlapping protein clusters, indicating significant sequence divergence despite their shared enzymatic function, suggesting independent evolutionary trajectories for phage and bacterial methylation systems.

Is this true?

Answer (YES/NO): NO